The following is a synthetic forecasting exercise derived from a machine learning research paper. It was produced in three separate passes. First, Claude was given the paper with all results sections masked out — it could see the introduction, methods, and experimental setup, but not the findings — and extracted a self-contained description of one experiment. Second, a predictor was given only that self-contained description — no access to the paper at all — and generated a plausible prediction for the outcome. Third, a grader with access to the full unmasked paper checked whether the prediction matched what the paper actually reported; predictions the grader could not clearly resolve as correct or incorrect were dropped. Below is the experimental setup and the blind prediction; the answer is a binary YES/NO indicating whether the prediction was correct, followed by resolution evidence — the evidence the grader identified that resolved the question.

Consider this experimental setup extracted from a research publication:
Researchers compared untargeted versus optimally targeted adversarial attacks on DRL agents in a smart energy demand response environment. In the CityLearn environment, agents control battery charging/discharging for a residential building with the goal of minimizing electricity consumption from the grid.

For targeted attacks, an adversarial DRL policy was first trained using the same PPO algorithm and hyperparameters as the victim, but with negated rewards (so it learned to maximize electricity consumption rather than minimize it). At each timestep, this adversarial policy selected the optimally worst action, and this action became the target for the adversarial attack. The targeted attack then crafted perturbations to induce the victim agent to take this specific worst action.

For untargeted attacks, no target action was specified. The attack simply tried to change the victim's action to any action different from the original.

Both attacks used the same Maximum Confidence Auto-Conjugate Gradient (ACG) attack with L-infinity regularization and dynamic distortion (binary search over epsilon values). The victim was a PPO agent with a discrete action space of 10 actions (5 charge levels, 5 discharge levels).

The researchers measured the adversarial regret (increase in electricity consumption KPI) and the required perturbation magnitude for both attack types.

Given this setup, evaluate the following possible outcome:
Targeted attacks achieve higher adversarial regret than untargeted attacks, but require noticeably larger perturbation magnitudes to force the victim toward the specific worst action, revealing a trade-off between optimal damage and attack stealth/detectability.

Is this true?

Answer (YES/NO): YES